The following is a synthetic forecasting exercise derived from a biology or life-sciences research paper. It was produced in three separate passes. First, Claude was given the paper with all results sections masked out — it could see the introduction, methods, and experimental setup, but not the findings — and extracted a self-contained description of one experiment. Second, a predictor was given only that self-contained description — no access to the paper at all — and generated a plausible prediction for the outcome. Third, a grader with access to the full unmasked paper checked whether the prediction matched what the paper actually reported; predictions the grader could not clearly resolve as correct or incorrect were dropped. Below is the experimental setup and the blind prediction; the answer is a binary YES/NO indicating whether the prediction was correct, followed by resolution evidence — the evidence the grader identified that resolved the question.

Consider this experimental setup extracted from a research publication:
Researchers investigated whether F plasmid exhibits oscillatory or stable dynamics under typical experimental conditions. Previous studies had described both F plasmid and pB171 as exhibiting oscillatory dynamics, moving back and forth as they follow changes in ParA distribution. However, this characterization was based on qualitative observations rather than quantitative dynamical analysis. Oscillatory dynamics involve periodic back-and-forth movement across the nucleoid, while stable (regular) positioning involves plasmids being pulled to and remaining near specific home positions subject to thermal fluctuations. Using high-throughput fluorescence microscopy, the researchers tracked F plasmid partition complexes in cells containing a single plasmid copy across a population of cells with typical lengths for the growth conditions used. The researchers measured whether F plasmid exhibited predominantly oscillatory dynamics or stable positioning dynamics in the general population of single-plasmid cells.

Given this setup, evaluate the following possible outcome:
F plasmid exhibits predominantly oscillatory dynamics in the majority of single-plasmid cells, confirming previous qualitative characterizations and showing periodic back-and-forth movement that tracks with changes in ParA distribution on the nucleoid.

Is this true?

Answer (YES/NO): NO